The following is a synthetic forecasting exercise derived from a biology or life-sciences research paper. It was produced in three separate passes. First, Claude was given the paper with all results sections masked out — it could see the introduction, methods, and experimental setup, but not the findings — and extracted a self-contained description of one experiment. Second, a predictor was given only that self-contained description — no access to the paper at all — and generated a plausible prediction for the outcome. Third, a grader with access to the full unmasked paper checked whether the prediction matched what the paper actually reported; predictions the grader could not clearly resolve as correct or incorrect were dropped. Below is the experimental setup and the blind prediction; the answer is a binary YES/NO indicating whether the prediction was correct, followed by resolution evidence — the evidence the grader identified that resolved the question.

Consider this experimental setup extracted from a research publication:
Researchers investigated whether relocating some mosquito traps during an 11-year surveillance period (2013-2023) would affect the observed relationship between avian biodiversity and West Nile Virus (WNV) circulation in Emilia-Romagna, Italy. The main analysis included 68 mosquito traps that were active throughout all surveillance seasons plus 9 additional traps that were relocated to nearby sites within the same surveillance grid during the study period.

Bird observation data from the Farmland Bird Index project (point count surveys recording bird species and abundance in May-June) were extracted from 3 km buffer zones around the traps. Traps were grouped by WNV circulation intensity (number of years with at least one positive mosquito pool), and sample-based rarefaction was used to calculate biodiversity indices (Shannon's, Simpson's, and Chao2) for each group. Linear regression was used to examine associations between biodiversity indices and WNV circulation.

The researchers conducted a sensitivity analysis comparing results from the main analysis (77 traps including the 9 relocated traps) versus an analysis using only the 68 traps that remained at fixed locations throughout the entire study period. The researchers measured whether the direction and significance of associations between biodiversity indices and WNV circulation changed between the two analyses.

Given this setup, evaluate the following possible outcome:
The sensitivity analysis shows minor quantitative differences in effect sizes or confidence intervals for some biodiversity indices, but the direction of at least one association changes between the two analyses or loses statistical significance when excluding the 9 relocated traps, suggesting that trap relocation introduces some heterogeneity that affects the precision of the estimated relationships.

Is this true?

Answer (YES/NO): NO